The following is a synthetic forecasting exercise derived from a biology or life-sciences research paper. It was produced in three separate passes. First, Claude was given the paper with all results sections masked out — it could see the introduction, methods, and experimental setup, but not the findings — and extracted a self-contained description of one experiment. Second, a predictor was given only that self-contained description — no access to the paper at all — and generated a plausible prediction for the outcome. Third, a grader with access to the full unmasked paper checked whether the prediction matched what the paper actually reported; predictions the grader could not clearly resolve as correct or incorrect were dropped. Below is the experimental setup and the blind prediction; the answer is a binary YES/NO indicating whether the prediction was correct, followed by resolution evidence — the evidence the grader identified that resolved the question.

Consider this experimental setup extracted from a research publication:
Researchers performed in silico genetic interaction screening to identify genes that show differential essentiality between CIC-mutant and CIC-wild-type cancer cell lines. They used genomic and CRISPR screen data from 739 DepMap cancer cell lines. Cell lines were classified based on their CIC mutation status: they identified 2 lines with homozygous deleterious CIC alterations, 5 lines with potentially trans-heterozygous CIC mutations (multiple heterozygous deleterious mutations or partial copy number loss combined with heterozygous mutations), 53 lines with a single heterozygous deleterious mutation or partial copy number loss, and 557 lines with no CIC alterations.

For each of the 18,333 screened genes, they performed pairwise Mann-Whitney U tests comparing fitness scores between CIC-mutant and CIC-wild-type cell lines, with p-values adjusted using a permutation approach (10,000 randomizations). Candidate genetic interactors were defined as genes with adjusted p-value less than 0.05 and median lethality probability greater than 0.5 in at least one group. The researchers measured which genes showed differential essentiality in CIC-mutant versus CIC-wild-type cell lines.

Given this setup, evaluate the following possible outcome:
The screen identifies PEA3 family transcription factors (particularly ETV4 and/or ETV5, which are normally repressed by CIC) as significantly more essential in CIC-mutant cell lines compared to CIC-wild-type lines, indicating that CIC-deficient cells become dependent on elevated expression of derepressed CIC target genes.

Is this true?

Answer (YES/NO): NO